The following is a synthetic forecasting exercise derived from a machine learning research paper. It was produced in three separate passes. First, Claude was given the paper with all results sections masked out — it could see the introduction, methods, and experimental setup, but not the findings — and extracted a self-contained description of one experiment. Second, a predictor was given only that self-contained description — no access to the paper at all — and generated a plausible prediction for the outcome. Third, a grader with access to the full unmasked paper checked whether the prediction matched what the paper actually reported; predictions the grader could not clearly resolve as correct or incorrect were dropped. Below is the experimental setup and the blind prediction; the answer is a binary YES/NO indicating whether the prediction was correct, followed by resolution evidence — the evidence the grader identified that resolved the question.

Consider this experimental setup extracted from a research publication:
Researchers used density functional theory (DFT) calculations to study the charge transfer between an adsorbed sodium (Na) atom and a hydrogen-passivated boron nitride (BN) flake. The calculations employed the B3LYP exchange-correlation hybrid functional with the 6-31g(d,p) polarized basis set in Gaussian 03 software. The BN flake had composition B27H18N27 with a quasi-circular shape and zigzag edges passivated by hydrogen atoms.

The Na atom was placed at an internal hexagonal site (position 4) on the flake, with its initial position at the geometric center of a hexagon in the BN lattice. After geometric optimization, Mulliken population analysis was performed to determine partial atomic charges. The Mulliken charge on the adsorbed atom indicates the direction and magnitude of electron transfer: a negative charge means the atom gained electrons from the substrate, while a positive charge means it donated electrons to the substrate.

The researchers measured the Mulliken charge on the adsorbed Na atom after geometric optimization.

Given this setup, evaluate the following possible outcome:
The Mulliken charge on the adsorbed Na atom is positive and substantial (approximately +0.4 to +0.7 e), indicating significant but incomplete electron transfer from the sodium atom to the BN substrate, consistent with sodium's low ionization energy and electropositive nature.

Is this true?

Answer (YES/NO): NO